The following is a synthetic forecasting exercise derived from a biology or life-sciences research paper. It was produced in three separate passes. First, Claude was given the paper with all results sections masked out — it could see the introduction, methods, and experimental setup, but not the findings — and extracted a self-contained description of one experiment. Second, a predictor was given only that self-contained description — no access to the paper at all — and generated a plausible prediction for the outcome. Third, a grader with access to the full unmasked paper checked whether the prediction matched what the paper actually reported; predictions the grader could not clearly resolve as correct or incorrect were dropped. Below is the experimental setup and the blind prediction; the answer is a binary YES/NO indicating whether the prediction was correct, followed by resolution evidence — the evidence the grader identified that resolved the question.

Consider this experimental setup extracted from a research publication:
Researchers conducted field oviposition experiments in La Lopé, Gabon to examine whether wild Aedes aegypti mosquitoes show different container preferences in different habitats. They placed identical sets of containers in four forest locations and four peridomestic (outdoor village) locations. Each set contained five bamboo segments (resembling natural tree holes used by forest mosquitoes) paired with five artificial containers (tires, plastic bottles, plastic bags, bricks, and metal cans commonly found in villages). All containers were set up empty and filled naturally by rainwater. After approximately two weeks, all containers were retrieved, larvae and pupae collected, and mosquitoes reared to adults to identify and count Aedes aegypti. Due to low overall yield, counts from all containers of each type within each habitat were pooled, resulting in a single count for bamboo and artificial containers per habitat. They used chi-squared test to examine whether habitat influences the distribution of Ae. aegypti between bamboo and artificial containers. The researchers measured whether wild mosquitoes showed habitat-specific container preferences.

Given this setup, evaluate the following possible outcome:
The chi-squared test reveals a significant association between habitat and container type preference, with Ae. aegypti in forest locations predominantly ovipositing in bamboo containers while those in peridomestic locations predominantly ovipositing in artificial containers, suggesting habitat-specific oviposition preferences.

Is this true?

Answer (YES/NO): YES